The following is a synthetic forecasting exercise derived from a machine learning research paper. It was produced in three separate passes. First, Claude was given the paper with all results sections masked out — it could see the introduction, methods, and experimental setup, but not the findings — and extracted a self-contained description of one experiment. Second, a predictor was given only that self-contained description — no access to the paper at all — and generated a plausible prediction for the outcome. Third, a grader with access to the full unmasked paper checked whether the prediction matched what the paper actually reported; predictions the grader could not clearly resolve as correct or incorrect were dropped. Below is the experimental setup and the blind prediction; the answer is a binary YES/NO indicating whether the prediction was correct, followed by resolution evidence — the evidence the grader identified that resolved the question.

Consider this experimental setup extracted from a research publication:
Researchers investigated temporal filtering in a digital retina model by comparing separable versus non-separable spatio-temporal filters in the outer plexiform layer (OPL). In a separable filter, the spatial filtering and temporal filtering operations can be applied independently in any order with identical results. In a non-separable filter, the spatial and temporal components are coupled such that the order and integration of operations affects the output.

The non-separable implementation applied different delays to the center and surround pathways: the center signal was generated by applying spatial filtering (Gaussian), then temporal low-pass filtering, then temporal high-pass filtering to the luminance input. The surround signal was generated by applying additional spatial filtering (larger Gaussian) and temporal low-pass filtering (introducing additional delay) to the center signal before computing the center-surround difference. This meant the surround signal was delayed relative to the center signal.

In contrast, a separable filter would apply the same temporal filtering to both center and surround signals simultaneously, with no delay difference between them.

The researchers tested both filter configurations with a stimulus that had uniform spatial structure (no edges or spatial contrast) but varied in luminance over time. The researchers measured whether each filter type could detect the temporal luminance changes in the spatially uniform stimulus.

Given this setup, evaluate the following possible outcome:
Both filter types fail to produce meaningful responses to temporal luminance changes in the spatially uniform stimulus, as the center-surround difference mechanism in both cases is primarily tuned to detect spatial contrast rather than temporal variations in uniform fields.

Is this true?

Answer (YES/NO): NO